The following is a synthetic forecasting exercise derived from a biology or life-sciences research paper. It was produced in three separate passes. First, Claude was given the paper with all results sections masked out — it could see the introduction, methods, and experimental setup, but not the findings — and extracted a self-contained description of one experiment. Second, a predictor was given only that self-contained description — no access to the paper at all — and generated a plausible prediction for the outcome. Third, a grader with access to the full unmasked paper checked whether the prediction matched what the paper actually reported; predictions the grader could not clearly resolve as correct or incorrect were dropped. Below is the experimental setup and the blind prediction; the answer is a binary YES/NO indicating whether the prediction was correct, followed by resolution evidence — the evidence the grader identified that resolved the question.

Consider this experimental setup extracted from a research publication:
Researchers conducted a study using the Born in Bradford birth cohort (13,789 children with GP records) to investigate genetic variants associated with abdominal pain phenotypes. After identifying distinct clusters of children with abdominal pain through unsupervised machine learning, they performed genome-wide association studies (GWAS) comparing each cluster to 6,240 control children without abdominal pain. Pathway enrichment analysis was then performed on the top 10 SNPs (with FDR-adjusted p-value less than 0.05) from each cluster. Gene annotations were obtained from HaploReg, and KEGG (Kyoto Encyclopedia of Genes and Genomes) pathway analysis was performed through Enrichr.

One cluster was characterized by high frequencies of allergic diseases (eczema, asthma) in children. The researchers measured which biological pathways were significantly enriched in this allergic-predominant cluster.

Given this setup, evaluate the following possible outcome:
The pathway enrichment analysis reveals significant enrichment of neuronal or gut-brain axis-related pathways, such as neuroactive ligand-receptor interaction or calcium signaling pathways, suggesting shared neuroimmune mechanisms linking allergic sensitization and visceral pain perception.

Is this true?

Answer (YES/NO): NO